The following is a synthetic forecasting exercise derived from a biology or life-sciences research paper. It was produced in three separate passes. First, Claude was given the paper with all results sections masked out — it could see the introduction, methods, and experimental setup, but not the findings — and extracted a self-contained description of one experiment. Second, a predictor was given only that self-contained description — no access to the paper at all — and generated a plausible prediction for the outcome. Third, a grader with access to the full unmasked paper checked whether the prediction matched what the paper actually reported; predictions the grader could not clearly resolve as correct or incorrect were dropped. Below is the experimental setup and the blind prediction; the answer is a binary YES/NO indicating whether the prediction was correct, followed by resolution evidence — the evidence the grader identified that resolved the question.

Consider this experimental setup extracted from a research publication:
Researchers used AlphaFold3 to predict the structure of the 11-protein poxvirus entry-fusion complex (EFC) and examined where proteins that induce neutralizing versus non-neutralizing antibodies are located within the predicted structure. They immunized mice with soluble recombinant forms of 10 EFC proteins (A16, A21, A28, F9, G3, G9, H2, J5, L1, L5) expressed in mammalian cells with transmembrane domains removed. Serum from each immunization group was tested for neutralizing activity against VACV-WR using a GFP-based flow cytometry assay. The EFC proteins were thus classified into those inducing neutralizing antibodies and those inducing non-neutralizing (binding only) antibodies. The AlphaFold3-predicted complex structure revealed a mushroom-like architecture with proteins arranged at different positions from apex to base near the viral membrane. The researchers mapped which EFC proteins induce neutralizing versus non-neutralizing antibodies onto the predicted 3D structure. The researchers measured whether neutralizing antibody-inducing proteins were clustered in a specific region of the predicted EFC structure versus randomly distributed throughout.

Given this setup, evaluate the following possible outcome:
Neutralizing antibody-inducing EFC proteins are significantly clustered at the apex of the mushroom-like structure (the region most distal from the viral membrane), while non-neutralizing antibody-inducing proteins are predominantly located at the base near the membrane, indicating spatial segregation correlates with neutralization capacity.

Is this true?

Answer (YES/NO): YES